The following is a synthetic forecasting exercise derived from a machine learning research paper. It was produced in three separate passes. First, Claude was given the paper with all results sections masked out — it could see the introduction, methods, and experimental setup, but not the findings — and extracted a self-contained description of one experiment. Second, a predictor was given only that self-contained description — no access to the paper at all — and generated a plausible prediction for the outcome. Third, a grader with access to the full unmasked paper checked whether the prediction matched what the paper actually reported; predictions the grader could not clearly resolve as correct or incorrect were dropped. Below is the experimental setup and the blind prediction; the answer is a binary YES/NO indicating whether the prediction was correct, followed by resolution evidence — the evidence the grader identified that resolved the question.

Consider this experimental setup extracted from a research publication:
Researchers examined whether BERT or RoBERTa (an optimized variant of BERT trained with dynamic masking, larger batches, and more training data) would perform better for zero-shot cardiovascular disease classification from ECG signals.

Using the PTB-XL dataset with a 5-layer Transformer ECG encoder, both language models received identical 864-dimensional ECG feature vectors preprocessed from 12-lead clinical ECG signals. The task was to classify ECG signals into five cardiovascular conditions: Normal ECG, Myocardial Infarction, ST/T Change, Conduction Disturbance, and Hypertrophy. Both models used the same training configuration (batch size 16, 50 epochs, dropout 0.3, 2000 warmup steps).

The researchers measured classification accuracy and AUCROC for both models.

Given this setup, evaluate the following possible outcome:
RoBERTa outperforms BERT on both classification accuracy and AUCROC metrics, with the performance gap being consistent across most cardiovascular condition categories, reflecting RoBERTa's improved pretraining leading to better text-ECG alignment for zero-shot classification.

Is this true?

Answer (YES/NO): NO